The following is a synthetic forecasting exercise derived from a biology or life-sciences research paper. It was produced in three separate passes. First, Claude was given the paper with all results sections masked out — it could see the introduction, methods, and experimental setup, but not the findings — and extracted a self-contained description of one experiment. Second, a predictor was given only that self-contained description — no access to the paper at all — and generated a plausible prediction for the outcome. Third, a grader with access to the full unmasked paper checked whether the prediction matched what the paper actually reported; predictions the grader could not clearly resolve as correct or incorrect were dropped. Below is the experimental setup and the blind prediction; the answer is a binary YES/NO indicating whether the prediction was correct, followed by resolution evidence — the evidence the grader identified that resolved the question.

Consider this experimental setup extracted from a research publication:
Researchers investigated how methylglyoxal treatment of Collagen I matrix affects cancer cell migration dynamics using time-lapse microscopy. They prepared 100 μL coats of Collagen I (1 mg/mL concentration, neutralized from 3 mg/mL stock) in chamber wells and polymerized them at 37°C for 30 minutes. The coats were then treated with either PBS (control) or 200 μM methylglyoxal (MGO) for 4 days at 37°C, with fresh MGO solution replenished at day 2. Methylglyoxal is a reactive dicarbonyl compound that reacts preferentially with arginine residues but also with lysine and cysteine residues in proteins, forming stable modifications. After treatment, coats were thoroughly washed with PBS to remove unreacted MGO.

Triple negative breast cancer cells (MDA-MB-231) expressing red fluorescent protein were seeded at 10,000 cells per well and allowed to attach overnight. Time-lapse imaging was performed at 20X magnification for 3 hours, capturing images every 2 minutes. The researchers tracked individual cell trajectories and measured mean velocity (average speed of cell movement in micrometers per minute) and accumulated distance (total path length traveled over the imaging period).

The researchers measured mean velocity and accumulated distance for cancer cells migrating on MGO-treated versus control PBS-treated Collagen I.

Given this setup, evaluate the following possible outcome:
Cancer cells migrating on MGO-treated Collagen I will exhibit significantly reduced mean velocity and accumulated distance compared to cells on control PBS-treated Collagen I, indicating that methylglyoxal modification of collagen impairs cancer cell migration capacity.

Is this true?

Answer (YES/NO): YES